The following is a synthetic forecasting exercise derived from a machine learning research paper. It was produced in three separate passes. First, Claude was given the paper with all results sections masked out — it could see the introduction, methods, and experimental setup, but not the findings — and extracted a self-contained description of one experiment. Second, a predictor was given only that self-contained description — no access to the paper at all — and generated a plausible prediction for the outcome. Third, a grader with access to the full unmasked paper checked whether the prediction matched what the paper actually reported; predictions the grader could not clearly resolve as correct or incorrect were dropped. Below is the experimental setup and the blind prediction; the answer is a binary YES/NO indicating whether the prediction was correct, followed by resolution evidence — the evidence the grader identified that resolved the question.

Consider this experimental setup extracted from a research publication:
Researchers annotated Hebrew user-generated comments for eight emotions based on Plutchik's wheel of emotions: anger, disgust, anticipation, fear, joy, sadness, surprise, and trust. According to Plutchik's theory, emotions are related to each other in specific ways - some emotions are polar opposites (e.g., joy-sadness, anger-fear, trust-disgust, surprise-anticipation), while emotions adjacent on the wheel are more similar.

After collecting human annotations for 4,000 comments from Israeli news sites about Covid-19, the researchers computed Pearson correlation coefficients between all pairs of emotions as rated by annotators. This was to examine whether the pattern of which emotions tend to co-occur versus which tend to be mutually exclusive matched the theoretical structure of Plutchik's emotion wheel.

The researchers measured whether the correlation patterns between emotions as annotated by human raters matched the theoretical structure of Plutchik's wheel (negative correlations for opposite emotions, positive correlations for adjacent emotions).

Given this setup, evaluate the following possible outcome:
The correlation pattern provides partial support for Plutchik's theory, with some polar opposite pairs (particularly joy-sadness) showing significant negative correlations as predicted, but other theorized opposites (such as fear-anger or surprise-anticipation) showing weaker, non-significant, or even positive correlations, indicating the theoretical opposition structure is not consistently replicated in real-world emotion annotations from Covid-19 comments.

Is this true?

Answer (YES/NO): NO